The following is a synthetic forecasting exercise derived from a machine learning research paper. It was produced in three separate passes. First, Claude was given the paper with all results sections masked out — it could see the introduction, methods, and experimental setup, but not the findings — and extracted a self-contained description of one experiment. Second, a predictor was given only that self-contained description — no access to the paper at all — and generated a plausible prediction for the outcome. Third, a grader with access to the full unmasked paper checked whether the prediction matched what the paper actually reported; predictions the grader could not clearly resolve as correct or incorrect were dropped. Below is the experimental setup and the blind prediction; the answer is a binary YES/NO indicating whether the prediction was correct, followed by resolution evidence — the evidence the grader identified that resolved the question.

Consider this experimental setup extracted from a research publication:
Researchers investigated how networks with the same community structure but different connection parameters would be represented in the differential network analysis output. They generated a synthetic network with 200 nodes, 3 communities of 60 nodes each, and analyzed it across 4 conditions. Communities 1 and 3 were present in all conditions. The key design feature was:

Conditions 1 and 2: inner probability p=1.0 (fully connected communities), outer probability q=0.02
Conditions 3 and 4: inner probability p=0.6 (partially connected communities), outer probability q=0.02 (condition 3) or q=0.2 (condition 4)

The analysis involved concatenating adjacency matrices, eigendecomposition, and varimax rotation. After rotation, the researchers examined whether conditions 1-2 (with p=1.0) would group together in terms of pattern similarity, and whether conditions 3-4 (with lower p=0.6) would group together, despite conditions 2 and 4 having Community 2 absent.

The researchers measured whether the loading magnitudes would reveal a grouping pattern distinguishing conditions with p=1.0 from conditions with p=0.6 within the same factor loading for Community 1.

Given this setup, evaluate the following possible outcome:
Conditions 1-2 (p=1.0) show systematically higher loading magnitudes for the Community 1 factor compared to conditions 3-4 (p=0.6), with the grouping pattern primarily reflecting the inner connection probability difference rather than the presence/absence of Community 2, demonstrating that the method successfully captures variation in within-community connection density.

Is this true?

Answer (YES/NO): YES